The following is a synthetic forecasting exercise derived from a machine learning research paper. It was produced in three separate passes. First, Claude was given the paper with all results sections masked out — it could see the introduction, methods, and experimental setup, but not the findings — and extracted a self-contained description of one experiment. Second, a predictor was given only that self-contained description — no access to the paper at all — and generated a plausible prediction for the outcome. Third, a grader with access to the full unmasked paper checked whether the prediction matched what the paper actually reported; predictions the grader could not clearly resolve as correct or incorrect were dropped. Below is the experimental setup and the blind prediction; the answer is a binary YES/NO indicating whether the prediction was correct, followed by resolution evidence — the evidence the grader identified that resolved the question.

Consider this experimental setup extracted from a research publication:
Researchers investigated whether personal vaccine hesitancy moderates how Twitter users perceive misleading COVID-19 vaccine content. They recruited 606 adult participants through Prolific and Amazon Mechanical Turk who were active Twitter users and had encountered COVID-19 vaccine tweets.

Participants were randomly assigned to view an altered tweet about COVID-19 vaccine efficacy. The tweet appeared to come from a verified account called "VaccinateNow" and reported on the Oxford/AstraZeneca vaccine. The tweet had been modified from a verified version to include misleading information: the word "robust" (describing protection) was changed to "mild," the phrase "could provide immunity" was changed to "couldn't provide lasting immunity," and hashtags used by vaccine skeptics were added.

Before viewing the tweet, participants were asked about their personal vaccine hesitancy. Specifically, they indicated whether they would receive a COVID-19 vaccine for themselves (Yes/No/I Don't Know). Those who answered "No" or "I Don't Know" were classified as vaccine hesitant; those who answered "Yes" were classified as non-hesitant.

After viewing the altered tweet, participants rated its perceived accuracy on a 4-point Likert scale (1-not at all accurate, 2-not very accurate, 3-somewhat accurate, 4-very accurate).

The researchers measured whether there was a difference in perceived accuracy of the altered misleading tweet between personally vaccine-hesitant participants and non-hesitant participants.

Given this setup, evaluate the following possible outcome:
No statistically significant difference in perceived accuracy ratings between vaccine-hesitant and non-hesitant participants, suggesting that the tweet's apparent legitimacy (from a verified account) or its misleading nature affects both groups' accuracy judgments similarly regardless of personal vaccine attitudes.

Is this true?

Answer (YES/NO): NO